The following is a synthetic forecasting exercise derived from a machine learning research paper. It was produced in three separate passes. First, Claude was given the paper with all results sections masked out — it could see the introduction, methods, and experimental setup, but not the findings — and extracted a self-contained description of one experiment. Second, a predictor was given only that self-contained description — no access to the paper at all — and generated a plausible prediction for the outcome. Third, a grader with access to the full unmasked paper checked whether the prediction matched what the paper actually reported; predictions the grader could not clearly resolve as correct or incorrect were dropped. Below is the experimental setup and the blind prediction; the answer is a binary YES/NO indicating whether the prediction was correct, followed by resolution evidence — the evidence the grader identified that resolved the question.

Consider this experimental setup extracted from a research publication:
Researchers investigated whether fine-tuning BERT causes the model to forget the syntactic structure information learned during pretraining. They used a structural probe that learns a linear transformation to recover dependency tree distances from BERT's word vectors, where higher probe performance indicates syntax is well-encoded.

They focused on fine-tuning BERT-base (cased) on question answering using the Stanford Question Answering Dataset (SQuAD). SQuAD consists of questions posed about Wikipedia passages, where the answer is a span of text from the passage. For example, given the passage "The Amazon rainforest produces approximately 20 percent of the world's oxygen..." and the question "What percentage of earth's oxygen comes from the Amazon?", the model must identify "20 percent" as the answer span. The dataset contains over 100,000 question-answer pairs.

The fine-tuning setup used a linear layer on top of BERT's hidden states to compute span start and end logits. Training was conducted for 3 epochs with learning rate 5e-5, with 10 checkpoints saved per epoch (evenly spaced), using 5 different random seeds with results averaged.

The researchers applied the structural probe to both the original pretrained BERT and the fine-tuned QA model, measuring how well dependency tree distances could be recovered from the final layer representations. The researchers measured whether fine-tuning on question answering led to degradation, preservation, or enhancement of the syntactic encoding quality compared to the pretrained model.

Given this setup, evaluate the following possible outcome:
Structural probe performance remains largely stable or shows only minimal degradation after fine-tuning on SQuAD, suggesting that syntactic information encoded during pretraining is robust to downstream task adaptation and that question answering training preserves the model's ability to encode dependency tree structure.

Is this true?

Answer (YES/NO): YES